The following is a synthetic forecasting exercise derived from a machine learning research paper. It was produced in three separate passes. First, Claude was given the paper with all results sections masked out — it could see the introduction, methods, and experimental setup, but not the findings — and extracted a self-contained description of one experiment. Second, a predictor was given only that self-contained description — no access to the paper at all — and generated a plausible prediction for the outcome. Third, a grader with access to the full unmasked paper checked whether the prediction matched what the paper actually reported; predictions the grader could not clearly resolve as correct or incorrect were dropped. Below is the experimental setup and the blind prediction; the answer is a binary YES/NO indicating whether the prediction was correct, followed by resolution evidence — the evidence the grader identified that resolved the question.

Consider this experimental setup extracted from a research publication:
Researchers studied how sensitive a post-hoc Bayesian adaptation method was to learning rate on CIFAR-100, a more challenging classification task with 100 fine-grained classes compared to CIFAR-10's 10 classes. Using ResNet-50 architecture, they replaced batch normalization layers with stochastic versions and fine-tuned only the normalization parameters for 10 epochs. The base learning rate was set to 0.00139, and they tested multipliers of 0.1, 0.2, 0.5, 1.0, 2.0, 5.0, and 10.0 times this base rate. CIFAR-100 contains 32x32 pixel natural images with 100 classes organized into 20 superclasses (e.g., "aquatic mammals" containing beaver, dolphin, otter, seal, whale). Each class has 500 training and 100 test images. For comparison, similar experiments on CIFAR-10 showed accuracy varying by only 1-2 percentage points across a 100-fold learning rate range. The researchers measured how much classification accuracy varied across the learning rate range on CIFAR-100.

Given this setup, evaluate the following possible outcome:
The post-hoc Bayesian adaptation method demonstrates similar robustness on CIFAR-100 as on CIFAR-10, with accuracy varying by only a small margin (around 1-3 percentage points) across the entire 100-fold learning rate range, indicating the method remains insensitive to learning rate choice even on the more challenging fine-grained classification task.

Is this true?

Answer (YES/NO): YES